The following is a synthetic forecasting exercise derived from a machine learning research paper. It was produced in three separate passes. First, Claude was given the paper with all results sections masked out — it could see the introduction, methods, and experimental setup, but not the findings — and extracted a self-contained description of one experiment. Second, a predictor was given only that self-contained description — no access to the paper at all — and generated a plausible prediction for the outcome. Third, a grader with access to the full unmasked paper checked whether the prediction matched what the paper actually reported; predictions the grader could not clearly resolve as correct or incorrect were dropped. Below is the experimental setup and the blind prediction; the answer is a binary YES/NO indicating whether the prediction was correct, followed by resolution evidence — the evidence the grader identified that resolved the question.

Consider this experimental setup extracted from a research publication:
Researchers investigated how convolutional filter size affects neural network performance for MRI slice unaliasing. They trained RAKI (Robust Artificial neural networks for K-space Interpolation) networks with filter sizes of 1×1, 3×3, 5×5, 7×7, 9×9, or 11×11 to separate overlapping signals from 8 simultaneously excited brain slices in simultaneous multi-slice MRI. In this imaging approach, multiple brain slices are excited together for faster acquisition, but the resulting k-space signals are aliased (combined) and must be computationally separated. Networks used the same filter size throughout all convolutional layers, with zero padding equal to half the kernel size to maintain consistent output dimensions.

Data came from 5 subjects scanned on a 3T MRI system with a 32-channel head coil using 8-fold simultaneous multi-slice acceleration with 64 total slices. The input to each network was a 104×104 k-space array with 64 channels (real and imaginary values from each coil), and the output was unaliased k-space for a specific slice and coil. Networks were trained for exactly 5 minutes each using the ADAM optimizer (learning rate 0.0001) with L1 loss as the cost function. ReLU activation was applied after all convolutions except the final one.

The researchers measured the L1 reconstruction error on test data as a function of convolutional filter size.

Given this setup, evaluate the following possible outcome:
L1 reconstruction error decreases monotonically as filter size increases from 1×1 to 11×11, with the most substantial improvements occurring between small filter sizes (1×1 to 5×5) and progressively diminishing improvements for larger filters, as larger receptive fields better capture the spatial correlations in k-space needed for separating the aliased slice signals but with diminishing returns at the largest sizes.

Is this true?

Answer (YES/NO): NO